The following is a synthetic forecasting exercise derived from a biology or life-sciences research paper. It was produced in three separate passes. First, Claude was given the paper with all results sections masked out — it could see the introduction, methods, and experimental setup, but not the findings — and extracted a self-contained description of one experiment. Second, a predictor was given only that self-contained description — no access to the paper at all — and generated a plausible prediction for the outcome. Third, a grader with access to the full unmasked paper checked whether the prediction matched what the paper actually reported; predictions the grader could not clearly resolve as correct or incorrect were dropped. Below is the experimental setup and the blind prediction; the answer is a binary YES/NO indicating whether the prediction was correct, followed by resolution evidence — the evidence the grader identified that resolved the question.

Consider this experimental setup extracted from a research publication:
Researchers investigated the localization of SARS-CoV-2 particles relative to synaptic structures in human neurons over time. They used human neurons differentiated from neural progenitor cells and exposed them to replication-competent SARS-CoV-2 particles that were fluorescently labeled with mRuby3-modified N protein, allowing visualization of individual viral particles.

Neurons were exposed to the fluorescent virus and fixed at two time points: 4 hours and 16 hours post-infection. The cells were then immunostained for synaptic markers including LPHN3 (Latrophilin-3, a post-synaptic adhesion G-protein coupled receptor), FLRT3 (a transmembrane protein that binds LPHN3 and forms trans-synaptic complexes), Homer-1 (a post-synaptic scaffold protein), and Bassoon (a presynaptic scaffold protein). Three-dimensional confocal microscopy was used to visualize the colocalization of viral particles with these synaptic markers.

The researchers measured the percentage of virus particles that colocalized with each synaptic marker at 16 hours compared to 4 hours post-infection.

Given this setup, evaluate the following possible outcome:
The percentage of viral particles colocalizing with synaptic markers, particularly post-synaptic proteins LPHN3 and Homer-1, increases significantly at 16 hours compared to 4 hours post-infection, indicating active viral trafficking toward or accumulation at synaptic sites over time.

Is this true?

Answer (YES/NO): YES